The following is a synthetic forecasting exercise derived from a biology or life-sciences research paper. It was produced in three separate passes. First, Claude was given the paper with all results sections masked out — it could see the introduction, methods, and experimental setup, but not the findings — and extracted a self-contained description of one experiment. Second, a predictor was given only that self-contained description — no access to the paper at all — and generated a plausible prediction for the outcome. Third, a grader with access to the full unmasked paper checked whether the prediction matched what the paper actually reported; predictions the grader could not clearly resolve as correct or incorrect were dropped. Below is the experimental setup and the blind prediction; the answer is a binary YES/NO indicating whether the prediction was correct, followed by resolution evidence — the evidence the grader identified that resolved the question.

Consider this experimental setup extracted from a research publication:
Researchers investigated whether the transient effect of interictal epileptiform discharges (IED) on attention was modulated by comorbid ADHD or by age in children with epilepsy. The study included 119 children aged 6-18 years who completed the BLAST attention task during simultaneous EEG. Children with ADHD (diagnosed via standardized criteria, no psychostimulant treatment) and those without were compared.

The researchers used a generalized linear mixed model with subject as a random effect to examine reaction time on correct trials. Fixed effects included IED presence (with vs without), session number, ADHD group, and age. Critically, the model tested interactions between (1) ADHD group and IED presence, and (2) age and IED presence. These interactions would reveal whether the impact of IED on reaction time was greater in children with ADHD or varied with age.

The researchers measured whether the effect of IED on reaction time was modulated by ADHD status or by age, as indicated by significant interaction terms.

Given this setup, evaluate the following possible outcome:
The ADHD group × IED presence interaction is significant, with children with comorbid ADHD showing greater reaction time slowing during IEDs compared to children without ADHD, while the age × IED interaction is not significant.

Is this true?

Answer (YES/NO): NO